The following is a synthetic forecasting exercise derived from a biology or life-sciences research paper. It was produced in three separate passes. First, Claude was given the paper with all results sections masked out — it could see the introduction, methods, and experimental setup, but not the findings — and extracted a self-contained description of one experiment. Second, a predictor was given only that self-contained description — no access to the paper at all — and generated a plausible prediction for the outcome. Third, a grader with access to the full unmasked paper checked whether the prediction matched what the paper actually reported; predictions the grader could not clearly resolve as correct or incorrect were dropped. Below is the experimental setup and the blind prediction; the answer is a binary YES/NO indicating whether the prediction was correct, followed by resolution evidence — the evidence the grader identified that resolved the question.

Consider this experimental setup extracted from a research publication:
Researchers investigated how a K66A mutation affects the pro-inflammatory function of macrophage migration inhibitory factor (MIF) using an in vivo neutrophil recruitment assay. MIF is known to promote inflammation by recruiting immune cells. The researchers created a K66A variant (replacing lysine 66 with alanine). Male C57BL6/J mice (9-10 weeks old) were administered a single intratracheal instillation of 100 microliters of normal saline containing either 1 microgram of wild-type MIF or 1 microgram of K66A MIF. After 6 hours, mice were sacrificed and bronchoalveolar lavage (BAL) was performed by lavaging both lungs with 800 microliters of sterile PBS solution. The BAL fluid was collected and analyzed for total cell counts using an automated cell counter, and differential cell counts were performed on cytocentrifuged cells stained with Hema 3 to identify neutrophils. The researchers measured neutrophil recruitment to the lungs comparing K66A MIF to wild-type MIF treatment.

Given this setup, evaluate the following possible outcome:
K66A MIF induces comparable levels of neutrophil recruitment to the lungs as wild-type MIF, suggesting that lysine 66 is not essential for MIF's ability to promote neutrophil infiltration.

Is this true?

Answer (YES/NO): NO